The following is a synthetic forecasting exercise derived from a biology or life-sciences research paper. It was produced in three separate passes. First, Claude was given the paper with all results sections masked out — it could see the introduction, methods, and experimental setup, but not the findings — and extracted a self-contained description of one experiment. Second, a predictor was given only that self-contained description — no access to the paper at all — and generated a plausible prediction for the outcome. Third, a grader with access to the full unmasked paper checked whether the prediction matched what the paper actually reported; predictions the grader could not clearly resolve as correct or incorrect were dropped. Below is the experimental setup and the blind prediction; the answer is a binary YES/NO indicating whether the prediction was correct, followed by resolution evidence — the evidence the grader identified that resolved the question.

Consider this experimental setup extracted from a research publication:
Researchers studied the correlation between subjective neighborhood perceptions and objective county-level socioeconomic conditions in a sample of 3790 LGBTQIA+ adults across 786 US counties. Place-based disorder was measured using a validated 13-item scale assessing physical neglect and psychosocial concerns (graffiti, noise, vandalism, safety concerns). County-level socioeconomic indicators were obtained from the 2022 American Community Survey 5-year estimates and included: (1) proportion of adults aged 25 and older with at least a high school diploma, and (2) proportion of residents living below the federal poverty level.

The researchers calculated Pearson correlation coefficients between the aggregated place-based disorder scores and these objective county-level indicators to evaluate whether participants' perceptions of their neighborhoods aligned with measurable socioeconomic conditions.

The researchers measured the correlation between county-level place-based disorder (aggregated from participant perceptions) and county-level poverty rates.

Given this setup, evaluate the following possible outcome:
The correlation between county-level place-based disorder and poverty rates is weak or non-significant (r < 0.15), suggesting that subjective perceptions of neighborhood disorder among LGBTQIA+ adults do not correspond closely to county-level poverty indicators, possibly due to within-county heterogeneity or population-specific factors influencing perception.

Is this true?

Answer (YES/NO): NO